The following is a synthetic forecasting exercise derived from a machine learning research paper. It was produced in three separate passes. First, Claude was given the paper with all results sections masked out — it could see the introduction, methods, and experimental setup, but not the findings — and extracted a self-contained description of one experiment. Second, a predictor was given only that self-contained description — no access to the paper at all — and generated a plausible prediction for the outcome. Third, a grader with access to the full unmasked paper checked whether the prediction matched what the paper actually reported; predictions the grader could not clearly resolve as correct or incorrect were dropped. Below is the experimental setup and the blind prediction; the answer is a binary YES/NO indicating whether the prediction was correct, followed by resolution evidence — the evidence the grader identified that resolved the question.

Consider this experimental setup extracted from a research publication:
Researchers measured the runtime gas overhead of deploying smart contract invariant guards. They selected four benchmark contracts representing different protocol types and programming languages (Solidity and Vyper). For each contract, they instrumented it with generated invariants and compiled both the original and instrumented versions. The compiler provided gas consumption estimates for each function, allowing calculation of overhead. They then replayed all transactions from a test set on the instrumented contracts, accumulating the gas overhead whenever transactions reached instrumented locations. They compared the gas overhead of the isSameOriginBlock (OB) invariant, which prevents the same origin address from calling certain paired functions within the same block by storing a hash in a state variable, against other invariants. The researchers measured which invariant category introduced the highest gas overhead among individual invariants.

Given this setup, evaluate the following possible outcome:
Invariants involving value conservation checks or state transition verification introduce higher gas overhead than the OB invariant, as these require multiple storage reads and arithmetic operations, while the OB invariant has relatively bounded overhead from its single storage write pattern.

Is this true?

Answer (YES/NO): NO